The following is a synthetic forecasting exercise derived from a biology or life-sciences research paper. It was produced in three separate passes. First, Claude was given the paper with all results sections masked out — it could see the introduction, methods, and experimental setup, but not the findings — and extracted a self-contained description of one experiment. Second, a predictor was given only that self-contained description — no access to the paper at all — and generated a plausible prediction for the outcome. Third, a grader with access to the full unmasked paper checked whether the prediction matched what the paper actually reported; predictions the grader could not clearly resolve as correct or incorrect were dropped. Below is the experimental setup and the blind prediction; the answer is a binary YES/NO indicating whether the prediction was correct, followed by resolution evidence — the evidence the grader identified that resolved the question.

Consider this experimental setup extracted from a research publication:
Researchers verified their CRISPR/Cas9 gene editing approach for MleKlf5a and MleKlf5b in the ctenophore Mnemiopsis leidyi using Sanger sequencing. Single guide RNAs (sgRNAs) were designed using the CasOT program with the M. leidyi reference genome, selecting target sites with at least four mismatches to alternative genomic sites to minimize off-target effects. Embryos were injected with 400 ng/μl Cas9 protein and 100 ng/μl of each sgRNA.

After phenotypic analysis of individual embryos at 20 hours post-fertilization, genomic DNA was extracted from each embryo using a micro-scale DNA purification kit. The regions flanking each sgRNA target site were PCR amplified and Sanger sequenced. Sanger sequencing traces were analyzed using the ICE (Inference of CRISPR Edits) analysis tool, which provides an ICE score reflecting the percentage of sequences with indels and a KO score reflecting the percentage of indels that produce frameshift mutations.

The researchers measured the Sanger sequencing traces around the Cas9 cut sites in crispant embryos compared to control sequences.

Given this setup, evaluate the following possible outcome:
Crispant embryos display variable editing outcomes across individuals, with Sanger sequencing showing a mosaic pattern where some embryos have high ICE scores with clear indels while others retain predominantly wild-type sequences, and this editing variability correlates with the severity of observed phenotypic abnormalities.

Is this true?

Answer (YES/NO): NO